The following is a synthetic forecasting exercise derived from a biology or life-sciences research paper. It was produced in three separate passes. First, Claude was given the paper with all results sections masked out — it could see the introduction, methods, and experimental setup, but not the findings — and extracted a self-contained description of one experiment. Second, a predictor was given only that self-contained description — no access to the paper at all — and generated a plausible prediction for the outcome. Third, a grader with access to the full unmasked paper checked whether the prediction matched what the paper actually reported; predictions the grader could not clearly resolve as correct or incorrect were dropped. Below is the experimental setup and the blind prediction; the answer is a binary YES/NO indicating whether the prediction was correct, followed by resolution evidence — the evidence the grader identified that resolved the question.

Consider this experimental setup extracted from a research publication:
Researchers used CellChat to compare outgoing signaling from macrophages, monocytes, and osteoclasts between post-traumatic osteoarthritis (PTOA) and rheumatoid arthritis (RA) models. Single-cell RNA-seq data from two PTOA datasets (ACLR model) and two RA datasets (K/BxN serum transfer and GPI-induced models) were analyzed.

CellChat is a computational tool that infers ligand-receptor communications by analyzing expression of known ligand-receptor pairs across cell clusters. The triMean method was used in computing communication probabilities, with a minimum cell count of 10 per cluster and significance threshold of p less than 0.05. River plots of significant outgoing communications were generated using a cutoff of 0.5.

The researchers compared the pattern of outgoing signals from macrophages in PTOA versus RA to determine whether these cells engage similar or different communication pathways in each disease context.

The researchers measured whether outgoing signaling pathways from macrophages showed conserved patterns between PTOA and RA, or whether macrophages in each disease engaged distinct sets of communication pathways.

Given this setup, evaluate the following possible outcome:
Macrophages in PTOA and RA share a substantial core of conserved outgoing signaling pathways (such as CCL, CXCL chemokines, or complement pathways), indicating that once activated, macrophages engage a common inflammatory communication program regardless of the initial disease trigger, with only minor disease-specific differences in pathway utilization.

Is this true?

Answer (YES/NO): NO